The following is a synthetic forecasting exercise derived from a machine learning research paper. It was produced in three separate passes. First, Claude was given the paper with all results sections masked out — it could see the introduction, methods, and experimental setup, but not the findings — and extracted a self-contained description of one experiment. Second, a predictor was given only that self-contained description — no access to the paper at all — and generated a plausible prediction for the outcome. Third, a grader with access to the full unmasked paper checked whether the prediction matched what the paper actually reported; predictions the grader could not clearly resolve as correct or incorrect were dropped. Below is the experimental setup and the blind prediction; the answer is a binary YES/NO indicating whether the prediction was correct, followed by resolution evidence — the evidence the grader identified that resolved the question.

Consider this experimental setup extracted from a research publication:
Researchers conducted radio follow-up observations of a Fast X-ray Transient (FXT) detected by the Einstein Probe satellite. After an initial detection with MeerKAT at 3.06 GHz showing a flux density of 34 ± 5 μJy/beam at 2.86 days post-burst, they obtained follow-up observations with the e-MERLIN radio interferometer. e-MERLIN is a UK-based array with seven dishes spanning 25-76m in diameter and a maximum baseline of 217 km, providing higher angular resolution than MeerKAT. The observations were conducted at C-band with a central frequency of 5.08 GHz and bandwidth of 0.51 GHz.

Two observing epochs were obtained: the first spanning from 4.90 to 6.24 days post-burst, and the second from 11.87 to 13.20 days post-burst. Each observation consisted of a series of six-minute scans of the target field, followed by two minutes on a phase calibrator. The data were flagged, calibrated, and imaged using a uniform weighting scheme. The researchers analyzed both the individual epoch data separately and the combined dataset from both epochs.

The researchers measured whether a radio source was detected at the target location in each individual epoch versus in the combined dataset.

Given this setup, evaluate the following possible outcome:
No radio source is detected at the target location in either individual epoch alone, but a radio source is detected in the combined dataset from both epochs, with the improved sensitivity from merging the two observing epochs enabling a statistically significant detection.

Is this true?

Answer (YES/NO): YES